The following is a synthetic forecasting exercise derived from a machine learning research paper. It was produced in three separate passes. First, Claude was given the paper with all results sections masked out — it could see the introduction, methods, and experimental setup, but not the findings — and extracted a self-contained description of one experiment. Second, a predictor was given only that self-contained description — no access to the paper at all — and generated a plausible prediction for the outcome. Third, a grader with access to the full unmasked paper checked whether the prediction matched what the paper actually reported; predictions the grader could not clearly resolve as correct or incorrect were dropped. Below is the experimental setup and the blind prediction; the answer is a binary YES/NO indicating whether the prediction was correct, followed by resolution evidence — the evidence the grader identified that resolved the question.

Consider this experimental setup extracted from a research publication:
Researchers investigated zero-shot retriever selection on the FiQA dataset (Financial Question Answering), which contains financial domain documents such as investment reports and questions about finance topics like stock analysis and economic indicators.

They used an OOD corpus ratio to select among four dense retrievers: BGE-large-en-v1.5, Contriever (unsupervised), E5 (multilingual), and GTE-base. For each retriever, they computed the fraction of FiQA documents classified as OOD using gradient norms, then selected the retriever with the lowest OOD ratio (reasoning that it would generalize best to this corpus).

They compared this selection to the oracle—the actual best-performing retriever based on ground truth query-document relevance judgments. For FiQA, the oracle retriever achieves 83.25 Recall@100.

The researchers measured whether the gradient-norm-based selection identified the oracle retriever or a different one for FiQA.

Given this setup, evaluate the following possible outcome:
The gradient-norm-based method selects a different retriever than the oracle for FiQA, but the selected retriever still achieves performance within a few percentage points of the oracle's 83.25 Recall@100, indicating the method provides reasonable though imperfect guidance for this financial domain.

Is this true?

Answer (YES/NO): YES